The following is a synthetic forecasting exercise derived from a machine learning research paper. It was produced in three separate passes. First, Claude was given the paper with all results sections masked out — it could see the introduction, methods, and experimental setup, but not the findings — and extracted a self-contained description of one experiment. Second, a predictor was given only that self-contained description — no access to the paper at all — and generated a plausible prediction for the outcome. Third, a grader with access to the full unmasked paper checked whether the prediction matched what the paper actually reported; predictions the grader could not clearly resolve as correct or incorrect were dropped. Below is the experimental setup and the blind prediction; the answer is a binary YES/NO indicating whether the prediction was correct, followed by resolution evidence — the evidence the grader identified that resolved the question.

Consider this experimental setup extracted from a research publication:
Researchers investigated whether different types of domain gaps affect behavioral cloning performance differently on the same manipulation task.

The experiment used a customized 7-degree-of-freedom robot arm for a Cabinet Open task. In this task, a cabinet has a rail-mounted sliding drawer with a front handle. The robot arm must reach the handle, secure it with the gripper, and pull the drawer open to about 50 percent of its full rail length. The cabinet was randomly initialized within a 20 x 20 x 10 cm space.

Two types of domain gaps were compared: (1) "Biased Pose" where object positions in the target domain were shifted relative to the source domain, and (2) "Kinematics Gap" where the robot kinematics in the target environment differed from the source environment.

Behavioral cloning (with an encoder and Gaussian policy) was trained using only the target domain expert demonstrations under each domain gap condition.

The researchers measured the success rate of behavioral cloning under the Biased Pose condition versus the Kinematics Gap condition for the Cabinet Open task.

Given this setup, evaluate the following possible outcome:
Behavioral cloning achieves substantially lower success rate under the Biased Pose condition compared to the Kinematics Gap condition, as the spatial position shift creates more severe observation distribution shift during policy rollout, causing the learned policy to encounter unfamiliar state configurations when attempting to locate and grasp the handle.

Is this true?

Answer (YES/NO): YES